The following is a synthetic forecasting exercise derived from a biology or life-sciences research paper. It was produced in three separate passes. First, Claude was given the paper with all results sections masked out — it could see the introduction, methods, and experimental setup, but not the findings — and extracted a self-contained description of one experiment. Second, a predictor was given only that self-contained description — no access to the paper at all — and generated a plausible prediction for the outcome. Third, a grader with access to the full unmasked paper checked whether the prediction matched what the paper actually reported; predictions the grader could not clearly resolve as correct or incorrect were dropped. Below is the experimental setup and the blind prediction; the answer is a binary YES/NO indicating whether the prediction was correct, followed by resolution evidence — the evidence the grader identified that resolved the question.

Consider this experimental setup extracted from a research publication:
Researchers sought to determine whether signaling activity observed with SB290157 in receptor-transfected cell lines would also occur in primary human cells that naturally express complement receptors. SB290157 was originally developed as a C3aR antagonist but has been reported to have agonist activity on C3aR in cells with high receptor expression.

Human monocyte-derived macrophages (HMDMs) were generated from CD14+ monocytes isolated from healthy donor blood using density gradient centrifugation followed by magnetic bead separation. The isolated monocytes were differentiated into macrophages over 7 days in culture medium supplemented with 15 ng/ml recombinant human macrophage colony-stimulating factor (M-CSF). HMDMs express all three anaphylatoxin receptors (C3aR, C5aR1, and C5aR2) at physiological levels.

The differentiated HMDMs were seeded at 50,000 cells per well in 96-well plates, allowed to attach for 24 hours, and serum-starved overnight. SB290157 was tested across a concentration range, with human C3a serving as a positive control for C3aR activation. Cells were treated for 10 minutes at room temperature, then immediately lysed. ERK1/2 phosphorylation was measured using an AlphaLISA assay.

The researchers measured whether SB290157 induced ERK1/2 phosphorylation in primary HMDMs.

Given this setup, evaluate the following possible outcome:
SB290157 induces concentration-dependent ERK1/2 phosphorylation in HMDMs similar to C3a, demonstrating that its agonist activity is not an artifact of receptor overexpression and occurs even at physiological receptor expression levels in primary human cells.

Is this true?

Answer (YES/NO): NO